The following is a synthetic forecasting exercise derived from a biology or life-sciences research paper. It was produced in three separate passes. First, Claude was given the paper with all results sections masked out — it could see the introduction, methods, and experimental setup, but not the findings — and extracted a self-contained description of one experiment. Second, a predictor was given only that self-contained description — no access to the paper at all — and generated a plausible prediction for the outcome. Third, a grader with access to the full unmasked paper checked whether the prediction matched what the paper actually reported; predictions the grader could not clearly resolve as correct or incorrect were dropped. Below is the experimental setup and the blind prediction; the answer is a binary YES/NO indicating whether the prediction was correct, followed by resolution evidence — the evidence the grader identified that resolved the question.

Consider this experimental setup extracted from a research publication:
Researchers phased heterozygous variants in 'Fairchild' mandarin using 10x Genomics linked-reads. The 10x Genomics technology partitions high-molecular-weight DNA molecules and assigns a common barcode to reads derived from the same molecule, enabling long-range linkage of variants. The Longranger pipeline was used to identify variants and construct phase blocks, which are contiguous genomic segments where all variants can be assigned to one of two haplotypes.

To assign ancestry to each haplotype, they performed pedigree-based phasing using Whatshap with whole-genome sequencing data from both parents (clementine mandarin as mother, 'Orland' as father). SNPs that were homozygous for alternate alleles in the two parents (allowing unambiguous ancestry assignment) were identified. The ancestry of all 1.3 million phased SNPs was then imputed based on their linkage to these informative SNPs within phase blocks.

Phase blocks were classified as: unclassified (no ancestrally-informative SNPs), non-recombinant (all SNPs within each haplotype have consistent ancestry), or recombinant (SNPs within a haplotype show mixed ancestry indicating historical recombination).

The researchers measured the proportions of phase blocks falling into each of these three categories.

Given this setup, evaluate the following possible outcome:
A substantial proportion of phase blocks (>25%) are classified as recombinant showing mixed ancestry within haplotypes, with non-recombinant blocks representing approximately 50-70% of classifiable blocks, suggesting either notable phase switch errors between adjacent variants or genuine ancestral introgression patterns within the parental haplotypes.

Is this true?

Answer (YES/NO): NO